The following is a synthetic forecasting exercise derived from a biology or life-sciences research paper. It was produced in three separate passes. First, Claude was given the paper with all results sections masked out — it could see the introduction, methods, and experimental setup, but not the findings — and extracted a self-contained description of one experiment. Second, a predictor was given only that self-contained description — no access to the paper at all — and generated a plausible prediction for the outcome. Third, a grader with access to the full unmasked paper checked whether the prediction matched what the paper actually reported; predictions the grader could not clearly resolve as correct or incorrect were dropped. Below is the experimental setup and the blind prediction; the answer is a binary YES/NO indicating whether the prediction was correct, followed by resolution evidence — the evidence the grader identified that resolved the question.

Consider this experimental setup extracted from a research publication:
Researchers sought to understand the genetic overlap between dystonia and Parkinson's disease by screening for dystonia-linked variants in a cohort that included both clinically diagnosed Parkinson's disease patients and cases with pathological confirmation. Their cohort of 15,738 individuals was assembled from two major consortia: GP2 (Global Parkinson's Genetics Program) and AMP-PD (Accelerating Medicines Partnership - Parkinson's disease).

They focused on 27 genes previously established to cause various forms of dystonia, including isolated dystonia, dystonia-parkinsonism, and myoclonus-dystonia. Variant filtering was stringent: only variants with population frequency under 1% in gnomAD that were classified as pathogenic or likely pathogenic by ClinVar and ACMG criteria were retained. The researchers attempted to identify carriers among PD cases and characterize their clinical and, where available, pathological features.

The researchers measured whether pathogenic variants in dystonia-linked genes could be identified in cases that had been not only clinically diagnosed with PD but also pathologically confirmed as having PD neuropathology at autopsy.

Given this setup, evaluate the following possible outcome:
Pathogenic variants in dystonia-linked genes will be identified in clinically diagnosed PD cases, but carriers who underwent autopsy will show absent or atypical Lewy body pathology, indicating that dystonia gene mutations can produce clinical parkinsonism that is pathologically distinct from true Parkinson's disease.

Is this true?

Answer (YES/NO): NO